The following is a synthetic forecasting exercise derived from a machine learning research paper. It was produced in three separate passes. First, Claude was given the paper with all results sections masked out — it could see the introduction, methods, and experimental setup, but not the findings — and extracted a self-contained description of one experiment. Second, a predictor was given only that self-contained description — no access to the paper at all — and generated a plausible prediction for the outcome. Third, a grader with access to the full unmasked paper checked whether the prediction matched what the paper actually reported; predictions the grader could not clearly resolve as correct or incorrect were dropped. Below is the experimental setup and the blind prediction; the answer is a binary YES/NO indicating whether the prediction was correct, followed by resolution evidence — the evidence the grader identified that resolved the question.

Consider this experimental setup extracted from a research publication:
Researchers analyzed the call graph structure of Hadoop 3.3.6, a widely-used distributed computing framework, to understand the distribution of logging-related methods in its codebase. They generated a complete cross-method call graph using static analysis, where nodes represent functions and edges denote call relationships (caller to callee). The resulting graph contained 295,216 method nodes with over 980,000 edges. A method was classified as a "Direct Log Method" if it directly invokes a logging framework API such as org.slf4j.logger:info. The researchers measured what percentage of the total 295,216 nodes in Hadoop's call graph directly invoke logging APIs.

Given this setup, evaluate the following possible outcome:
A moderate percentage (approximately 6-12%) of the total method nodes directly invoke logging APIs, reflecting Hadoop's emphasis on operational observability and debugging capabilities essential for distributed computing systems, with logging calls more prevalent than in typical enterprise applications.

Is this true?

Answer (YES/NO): NO